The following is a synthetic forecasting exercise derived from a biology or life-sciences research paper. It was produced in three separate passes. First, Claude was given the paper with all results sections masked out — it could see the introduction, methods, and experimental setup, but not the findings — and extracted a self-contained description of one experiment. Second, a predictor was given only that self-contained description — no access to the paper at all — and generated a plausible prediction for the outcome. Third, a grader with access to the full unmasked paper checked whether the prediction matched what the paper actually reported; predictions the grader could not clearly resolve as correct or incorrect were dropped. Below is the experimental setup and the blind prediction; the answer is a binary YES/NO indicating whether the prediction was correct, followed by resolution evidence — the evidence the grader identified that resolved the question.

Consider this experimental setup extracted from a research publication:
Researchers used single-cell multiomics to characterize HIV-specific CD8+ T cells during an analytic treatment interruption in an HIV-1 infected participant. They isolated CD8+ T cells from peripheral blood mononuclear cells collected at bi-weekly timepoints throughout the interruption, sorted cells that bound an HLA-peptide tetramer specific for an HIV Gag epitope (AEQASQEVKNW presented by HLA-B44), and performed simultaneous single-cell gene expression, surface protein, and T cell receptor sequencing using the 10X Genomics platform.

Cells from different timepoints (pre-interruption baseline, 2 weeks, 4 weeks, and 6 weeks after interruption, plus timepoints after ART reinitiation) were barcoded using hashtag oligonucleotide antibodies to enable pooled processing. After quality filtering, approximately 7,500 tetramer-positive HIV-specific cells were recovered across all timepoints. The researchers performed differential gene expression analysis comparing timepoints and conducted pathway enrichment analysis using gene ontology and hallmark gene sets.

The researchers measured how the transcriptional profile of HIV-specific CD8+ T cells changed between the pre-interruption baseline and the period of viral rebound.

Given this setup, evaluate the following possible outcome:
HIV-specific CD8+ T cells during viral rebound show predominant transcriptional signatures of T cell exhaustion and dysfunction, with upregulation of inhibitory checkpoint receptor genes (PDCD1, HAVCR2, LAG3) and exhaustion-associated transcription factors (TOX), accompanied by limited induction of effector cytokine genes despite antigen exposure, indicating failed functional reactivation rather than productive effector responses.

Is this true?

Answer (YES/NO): NO